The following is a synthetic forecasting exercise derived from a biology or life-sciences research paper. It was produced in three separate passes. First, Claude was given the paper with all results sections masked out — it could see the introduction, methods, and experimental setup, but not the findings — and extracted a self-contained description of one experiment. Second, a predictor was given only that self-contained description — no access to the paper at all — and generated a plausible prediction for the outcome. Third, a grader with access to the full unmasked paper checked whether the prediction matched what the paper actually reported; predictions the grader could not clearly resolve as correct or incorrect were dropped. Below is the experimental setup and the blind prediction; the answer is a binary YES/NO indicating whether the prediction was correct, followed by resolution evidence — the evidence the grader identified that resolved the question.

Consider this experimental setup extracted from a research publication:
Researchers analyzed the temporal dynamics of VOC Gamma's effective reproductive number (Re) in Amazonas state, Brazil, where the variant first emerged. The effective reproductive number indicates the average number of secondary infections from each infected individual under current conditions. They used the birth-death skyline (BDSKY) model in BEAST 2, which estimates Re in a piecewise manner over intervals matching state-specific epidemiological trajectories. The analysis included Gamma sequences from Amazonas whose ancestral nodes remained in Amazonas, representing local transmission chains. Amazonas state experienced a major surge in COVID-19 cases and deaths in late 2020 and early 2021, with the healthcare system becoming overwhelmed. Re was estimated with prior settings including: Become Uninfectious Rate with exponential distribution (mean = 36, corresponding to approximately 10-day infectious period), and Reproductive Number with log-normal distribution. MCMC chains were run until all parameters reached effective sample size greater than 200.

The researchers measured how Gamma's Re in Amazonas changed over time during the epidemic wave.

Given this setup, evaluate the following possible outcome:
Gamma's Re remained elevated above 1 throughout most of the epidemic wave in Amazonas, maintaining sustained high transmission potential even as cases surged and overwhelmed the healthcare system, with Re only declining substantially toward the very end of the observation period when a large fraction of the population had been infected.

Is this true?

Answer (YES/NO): NO